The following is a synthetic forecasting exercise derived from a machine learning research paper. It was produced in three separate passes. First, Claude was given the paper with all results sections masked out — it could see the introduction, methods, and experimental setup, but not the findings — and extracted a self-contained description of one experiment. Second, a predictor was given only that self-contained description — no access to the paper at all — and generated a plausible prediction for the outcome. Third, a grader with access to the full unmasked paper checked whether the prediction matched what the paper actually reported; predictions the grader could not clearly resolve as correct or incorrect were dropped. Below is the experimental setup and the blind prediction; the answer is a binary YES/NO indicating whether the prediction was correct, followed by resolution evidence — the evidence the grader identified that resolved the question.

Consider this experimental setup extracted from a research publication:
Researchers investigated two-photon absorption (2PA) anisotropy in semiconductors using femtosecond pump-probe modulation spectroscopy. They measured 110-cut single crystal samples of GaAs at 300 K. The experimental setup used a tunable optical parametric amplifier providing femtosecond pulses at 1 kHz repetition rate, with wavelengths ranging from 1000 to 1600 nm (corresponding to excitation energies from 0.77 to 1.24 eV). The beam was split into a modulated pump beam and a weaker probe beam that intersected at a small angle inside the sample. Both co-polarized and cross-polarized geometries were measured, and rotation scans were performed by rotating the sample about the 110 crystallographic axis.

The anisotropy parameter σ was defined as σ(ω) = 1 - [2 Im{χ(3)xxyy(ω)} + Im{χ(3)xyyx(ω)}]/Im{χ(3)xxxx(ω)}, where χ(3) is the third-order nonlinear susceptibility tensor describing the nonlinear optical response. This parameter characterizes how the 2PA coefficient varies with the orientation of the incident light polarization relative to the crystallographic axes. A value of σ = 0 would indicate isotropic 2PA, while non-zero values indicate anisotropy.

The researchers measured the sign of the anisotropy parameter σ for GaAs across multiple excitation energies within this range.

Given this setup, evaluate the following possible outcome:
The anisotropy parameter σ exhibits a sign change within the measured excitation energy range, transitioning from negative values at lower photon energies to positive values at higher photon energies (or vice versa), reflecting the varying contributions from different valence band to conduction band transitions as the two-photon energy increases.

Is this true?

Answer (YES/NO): NO